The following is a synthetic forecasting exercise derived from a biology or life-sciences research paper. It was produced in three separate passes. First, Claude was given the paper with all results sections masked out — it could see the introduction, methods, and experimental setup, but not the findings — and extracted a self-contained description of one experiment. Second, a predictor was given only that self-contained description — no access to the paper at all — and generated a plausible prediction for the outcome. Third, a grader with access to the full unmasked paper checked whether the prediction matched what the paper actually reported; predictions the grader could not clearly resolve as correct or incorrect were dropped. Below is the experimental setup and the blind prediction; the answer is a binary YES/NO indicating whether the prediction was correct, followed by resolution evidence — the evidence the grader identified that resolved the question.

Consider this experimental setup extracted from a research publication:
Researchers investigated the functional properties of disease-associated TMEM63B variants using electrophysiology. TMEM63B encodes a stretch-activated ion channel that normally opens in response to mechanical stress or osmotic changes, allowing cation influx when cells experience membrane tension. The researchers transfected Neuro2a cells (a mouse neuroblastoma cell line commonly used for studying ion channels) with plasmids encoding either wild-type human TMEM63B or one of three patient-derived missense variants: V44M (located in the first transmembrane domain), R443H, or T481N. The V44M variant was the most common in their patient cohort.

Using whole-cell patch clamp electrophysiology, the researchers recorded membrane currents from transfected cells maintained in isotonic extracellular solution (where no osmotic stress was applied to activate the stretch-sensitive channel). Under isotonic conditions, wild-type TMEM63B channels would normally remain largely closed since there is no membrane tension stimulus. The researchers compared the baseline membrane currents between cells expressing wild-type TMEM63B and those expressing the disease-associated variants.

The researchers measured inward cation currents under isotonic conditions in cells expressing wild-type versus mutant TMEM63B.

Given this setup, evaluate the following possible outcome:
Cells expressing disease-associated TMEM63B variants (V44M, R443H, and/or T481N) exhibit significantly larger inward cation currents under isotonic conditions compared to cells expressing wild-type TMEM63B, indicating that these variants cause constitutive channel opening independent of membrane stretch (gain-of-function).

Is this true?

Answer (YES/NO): YES